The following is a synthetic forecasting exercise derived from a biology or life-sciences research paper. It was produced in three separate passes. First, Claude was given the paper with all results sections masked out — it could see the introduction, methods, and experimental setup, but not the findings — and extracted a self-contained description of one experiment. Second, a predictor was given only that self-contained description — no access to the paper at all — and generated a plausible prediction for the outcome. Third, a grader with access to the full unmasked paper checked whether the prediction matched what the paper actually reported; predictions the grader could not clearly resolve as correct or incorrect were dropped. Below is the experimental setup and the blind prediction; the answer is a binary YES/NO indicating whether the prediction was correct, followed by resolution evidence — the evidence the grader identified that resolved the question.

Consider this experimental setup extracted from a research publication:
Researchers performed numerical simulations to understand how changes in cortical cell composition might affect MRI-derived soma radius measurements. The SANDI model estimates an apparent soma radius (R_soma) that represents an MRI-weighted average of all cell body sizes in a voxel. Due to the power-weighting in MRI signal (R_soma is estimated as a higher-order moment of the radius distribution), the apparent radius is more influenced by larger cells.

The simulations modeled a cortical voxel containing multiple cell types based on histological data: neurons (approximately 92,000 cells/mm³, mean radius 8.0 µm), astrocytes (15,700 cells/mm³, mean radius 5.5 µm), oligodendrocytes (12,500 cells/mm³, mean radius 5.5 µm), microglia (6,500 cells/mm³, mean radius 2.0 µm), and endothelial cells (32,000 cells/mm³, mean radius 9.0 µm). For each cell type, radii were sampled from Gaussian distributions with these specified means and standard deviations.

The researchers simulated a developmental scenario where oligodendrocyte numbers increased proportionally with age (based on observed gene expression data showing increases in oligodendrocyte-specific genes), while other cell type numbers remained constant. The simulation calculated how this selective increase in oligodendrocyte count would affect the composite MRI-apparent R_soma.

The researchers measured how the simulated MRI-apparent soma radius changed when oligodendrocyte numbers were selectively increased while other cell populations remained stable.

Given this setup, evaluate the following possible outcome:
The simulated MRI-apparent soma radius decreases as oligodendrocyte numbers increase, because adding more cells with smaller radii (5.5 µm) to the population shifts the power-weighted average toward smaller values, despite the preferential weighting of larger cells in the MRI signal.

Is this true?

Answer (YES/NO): YES